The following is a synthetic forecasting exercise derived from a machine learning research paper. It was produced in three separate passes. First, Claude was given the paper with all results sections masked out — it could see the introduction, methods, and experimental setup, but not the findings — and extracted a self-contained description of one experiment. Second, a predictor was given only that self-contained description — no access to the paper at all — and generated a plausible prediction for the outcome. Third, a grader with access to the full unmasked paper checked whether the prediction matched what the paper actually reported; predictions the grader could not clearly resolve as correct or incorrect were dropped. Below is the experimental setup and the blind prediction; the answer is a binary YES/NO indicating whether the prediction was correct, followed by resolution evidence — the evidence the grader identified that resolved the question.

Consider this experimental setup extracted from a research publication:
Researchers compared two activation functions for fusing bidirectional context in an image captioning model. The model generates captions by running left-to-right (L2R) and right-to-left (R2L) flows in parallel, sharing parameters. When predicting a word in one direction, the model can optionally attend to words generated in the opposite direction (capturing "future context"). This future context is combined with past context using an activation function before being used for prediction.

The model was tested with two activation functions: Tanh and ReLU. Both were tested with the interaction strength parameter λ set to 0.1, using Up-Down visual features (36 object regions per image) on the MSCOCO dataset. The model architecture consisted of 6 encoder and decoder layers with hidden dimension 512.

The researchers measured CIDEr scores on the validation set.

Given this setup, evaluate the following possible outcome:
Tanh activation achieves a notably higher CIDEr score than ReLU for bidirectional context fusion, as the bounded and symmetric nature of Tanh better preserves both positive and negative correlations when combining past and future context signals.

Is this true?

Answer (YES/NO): NO